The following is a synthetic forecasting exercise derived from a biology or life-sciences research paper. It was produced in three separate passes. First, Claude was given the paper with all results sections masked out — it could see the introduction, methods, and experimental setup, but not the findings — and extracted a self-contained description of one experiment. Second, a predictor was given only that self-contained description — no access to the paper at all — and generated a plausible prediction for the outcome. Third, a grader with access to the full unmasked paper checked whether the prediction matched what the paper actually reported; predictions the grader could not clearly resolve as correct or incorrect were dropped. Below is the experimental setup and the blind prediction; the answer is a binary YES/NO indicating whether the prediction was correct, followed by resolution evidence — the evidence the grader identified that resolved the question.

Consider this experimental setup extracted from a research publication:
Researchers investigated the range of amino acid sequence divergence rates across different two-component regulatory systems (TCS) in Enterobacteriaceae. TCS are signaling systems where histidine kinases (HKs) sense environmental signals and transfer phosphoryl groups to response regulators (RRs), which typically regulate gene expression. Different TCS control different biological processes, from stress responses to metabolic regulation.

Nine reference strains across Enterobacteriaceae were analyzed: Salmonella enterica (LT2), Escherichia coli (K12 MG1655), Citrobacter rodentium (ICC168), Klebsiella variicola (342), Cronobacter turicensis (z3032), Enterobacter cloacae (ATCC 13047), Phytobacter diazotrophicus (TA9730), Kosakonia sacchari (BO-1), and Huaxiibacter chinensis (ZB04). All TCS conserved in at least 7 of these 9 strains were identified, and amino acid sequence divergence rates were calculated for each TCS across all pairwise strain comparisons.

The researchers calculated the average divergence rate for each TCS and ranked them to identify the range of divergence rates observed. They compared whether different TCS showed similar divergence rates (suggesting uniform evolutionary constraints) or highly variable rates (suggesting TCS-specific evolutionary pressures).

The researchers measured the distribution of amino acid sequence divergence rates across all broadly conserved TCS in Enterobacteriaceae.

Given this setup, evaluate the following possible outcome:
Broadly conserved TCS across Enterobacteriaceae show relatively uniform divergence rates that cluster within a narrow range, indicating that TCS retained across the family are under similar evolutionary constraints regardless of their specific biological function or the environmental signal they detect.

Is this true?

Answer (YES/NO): NO